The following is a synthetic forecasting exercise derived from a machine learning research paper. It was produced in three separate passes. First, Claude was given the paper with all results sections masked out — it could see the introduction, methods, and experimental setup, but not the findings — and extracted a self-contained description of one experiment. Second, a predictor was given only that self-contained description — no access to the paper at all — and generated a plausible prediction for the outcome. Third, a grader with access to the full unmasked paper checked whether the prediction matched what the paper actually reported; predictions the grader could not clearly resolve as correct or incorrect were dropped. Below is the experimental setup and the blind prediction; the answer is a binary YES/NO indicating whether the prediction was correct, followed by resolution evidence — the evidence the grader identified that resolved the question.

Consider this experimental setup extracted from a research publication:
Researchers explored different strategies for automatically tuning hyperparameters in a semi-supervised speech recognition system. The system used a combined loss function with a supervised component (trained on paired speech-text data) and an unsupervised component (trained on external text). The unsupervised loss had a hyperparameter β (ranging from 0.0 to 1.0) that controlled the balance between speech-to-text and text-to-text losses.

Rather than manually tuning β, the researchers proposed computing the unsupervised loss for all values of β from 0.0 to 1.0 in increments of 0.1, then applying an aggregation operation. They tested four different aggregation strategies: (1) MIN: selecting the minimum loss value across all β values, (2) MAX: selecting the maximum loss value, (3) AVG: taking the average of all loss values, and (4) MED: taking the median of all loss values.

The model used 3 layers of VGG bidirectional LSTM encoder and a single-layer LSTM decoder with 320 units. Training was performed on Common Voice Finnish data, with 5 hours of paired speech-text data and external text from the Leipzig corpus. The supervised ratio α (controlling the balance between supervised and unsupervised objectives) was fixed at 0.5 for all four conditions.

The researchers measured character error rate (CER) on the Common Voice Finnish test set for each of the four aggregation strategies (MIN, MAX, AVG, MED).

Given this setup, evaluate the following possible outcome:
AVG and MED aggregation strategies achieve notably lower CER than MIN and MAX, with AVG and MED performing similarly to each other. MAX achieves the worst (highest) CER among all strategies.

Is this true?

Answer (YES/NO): NO